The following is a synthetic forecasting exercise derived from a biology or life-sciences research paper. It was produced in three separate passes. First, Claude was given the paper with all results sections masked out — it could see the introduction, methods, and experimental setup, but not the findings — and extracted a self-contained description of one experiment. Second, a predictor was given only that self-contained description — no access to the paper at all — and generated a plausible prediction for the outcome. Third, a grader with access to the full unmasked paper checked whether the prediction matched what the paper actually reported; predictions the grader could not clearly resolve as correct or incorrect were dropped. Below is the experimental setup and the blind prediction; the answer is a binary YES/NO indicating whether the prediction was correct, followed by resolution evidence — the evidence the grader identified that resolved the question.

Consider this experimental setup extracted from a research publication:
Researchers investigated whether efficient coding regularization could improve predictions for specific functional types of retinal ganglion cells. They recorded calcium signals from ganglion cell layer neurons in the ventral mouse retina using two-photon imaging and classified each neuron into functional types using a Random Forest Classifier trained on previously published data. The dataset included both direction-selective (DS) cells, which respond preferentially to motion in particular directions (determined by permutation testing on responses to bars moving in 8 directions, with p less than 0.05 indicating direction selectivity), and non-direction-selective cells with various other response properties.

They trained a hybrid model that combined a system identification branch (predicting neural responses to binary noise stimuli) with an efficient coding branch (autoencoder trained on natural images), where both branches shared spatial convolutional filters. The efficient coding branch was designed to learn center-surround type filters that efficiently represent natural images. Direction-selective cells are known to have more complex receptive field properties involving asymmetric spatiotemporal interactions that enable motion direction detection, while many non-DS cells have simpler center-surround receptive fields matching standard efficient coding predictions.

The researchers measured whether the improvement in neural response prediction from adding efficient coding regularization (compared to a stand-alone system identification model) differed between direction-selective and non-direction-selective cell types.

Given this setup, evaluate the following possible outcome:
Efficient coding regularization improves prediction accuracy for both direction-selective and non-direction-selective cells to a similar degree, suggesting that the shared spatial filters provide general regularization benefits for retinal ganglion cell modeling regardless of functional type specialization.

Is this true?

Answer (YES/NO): NO